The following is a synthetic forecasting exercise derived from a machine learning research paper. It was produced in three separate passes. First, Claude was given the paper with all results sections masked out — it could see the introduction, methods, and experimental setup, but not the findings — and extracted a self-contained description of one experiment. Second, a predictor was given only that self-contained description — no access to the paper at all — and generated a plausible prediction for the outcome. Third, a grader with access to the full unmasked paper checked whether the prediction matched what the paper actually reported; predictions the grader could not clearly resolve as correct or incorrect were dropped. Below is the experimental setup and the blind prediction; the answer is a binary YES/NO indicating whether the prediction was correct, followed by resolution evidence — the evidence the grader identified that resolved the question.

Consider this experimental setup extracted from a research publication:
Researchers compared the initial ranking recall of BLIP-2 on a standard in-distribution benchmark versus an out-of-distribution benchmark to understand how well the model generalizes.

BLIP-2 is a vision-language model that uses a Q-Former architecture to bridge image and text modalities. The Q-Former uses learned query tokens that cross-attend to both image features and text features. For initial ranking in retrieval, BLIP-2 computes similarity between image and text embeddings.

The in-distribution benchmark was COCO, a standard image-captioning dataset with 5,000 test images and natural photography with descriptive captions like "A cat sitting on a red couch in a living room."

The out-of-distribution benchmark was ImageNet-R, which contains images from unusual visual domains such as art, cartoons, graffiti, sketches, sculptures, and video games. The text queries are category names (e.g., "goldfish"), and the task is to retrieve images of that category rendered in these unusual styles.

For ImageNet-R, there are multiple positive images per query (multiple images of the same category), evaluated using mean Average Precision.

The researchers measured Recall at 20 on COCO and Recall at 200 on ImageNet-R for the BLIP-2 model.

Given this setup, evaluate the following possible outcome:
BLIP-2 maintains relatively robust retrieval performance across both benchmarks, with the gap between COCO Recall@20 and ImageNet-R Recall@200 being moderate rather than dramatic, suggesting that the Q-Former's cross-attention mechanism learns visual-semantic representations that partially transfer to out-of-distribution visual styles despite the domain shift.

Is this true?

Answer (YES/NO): NO